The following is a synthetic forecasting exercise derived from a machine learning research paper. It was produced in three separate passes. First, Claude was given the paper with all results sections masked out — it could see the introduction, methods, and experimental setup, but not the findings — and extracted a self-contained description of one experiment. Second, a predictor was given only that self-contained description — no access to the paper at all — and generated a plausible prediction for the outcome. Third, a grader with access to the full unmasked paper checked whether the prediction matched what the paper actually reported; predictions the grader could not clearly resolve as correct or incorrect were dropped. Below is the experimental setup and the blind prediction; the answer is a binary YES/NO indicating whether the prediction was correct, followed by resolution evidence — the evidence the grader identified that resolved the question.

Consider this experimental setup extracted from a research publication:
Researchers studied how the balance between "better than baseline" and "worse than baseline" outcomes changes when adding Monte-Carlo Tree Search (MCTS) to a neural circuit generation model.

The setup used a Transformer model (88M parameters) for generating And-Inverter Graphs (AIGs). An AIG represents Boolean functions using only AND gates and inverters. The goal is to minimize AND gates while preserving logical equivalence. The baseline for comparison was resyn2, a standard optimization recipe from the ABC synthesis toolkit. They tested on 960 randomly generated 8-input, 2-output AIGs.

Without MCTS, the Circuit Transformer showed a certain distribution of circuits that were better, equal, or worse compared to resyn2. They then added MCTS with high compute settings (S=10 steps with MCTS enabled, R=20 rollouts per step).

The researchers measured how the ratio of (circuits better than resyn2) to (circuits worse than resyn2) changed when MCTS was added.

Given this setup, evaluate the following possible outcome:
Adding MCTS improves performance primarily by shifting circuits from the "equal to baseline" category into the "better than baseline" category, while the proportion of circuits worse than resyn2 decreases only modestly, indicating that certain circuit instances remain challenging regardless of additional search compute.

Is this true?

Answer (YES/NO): NO